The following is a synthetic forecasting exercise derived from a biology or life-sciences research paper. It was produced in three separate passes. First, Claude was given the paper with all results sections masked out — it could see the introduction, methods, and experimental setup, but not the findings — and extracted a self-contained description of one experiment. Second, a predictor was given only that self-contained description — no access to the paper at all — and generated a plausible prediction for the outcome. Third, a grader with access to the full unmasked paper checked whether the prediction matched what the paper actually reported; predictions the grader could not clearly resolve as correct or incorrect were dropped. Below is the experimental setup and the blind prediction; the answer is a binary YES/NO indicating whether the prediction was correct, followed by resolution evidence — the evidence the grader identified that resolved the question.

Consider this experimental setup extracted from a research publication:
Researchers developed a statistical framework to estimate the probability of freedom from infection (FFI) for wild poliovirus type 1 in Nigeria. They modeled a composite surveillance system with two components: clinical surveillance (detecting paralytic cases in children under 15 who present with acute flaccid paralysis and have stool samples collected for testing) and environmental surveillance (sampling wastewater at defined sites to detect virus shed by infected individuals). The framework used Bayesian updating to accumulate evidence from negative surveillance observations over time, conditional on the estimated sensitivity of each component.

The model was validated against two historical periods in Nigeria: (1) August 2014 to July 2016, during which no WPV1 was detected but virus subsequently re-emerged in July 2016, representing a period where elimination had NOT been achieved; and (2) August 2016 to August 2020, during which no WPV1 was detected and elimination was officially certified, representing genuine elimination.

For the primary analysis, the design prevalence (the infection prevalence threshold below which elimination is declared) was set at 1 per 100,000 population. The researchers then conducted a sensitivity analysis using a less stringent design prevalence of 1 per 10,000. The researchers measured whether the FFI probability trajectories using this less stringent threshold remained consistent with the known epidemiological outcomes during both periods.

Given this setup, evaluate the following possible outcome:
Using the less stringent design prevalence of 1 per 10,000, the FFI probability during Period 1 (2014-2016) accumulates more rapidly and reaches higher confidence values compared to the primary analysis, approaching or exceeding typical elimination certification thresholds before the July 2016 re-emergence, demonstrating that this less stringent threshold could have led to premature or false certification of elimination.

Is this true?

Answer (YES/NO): YES